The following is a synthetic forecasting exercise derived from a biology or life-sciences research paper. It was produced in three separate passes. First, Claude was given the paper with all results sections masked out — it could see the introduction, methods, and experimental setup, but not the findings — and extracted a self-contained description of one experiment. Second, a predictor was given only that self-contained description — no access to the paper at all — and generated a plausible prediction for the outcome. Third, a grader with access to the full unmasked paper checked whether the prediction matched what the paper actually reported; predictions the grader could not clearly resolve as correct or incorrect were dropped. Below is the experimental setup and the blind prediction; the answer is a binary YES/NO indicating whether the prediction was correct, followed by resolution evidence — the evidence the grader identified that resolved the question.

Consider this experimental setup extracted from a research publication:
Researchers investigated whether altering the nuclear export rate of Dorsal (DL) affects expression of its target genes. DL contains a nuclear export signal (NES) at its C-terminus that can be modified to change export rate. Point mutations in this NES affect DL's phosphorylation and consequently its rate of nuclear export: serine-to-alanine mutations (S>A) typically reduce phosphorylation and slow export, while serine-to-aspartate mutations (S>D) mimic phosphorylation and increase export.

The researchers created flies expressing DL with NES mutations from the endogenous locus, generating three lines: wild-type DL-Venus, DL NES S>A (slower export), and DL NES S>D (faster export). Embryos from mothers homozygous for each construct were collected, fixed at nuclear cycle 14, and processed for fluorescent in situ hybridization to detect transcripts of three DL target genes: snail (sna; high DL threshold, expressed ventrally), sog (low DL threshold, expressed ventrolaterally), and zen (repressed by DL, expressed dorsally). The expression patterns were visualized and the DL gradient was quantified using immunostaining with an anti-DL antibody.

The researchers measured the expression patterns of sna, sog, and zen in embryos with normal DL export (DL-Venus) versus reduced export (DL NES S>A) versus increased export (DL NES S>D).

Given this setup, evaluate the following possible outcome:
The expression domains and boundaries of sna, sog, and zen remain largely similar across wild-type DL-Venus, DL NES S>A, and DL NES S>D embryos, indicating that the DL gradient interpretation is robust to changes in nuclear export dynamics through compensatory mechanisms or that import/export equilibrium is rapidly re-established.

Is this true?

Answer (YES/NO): NO